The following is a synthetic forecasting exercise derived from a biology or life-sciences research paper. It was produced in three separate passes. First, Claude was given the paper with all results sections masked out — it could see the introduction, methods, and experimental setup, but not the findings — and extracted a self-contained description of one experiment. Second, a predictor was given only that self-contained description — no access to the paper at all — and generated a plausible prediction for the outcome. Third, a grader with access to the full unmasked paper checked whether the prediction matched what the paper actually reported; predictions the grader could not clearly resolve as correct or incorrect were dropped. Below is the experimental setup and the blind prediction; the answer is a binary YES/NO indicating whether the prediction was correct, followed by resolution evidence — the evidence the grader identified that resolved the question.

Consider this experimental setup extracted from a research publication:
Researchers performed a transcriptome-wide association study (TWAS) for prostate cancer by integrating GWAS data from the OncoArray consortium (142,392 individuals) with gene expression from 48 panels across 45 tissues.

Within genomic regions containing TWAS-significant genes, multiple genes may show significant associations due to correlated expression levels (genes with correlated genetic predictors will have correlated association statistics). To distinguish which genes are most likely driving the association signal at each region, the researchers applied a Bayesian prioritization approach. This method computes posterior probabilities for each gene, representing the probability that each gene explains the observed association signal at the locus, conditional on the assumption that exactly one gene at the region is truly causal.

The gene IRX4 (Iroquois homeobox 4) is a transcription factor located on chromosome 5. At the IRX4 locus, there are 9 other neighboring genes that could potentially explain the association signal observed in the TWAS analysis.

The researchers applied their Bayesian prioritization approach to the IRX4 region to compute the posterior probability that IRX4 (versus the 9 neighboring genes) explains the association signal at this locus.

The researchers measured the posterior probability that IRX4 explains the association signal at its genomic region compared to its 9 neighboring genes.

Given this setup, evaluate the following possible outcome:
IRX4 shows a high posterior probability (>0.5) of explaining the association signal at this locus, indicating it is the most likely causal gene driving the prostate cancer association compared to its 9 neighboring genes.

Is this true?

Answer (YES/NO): YES